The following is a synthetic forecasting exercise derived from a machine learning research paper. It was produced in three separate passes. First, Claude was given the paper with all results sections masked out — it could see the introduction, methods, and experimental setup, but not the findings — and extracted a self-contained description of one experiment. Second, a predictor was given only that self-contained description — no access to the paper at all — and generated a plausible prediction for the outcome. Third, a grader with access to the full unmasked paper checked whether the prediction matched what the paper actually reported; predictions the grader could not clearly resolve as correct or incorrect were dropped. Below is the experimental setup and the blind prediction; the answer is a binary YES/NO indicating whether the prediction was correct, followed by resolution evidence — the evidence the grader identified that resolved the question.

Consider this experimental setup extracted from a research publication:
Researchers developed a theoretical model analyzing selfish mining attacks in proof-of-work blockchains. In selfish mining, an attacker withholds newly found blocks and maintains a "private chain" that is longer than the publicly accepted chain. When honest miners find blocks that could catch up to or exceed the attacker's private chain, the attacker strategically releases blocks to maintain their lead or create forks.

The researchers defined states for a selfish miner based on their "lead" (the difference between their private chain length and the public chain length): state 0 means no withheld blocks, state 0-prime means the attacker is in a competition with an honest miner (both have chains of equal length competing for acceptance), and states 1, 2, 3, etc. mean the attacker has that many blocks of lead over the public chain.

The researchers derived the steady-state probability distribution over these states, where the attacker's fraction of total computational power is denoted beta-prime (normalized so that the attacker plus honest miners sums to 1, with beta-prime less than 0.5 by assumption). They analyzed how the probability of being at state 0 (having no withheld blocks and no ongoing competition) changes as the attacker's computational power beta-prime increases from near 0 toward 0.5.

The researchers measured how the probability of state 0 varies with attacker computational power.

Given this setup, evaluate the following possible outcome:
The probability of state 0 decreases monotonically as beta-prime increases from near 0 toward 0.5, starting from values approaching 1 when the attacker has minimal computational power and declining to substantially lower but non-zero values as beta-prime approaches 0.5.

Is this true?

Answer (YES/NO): NO